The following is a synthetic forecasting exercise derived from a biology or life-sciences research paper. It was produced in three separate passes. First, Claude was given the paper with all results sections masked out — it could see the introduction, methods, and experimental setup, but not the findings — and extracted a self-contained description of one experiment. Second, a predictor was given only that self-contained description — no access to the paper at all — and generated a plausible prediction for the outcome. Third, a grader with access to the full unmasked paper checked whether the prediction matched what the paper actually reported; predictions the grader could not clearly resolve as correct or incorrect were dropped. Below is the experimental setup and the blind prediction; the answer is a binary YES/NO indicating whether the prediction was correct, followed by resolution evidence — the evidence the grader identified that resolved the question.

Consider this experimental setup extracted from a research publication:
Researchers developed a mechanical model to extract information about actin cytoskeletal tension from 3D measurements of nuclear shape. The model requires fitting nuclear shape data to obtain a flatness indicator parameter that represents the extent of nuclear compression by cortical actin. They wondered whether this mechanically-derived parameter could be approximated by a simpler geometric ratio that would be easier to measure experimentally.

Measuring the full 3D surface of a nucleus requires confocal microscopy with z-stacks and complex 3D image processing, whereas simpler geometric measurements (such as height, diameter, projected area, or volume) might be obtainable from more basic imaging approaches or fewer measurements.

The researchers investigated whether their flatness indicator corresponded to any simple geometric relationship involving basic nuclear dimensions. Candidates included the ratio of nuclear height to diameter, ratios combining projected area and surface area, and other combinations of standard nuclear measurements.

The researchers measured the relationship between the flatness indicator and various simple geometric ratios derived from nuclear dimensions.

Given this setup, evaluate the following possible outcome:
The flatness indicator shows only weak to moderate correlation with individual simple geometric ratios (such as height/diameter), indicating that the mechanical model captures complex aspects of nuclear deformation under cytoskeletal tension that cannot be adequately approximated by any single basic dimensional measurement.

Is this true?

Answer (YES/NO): NO